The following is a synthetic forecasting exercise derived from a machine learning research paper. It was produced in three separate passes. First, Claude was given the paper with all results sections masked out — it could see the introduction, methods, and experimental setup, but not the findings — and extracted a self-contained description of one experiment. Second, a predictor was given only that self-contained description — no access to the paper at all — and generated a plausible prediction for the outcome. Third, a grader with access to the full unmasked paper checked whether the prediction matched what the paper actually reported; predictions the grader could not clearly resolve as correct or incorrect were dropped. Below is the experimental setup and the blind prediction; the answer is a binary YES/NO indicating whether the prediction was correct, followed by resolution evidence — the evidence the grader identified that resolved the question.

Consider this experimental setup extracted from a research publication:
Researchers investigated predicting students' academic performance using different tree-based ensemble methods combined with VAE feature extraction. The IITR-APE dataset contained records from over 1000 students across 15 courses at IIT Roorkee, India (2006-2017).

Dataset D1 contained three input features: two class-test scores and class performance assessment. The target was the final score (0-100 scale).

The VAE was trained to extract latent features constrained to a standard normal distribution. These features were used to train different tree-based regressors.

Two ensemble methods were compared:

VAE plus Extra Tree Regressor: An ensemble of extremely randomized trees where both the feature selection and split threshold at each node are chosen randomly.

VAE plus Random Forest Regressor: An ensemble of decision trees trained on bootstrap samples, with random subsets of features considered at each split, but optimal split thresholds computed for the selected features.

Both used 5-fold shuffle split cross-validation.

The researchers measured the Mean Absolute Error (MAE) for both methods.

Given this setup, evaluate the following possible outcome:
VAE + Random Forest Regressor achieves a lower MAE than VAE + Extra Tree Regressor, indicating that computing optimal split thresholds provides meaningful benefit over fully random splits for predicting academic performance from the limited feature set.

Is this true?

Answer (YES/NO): NO